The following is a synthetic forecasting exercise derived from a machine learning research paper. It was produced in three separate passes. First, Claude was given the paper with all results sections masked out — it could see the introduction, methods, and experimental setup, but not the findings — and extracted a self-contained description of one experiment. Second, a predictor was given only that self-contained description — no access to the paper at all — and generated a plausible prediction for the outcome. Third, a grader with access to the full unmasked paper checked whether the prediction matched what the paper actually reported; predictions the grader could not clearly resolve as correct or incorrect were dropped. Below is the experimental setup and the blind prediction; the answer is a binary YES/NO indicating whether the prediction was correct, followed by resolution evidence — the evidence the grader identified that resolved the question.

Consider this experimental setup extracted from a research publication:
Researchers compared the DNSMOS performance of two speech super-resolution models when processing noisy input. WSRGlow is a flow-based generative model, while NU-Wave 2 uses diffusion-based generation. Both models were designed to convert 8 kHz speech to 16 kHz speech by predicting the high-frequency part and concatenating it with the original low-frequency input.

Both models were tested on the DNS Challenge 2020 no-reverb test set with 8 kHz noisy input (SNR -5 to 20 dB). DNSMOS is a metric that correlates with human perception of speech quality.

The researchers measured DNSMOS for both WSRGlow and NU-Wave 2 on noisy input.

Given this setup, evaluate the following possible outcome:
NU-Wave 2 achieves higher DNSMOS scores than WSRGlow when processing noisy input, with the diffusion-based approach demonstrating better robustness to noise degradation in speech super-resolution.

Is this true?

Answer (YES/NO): NO